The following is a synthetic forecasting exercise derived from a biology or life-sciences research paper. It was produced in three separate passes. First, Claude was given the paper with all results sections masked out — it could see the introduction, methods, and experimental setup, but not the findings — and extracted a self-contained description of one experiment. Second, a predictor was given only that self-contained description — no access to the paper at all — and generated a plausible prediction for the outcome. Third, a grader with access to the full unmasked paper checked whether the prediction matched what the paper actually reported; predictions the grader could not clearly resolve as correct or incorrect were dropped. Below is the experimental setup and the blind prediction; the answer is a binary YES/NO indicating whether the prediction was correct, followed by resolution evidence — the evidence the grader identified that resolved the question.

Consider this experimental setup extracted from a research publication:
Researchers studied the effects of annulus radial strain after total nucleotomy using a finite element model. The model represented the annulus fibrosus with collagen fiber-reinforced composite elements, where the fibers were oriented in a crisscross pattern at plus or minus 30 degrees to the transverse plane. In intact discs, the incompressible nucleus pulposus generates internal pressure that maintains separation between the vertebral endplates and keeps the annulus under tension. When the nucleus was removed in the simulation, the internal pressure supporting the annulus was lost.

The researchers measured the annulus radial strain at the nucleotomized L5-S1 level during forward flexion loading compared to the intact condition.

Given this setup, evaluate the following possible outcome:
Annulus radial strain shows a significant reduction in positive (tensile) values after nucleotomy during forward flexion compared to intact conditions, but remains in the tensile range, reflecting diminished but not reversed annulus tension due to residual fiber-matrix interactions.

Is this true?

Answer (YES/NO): NO